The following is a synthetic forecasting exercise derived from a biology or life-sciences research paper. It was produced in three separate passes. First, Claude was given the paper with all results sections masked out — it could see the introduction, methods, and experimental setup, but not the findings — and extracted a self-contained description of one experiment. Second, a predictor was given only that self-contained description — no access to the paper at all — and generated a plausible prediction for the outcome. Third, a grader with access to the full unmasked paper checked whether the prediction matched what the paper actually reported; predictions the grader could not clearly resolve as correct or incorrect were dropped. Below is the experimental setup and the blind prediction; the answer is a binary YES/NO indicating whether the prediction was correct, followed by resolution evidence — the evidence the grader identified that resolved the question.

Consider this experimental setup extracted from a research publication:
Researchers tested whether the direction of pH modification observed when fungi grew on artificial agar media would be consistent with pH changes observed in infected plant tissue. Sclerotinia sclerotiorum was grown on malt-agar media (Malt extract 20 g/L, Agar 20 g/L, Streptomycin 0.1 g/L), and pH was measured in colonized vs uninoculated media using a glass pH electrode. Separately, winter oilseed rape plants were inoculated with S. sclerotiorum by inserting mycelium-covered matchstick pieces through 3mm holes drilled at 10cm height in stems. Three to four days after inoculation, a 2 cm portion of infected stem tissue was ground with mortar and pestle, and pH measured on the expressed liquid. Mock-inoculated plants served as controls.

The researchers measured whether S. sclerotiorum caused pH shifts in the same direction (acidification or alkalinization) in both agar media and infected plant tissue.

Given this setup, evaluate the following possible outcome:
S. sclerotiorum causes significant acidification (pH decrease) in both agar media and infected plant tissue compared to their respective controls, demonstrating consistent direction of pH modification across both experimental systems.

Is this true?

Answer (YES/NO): YES